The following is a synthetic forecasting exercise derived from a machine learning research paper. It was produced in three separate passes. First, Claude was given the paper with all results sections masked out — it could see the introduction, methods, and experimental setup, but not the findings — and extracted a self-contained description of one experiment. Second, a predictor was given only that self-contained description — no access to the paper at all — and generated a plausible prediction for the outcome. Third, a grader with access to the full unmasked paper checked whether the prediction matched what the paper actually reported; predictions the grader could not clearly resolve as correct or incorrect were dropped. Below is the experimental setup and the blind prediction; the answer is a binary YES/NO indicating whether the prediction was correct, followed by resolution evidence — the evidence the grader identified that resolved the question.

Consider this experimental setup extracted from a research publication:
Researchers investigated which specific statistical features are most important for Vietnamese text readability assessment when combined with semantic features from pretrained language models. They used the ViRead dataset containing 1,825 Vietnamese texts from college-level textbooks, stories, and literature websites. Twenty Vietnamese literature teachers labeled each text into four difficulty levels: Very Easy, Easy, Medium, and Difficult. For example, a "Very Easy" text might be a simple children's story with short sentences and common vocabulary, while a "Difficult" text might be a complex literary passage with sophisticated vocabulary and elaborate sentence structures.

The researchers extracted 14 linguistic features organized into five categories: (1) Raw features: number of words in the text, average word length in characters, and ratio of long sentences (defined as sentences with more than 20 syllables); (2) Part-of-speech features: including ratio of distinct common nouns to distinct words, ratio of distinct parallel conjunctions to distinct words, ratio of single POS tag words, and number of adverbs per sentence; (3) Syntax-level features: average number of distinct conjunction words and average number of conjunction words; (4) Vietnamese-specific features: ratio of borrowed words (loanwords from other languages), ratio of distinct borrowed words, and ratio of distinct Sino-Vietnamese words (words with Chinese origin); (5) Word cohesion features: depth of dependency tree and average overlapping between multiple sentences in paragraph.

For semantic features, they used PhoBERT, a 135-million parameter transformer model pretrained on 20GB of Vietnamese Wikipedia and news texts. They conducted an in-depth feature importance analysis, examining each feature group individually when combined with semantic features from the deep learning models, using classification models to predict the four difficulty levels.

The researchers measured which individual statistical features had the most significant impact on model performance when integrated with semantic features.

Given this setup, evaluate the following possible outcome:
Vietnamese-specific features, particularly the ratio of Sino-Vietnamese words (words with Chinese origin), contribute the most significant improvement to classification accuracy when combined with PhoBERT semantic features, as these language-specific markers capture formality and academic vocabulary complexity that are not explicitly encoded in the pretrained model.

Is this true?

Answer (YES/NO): NO